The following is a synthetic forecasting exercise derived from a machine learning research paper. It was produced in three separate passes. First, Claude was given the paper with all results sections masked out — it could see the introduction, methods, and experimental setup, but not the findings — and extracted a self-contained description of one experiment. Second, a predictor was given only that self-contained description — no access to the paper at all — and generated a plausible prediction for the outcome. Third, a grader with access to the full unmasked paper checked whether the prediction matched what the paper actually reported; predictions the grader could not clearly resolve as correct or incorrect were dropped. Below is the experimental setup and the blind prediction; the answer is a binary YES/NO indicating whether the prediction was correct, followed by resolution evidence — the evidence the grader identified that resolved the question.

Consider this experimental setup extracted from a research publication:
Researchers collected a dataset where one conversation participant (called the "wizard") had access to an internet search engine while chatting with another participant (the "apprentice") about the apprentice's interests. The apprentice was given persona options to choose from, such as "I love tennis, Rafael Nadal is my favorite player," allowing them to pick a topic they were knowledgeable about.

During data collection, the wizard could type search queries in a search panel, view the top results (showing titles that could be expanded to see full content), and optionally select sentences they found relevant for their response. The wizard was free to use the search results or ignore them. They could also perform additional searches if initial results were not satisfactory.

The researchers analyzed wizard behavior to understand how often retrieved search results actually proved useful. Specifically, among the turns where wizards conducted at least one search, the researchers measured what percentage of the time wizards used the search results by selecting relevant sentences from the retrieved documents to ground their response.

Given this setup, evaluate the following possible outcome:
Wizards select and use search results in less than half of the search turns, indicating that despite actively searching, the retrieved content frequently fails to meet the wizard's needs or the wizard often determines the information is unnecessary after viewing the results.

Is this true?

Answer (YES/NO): NO